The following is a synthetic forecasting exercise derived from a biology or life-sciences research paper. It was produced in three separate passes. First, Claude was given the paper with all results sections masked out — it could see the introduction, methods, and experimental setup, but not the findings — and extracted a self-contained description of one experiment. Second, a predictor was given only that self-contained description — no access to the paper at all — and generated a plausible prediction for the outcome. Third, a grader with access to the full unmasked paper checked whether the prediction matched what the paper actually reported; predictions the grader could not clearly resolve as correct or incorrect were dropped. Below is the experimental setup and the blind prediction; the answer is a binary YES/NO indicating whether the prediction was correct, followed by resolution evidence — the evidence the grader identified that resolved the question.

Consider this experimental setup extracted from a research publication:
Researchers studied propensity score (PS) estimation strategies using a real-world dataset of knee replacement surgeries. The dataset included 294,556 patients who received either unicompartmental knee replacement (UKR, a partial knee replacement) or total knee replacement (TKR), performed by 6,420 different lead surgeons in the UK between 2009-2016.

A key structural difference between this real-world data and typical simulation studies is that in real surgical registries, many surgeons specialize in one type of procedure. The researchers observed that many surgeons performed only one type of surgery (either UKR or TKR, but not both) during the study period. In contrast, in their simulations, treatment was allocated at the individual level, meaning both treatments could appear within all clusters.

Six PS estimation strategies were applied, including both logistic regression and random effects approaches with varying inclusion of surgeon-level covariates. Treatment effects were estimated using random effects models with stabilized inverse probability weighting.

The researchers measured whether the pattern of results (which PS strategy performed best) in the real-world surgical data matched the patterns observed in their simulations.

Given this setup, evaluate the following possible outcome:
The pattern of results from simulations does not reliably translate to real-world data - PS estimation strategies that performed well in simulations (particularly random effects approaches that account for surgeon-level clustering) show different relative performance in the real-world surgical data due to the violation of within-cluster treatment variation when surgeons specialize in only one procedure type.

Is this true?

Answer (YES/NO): NO